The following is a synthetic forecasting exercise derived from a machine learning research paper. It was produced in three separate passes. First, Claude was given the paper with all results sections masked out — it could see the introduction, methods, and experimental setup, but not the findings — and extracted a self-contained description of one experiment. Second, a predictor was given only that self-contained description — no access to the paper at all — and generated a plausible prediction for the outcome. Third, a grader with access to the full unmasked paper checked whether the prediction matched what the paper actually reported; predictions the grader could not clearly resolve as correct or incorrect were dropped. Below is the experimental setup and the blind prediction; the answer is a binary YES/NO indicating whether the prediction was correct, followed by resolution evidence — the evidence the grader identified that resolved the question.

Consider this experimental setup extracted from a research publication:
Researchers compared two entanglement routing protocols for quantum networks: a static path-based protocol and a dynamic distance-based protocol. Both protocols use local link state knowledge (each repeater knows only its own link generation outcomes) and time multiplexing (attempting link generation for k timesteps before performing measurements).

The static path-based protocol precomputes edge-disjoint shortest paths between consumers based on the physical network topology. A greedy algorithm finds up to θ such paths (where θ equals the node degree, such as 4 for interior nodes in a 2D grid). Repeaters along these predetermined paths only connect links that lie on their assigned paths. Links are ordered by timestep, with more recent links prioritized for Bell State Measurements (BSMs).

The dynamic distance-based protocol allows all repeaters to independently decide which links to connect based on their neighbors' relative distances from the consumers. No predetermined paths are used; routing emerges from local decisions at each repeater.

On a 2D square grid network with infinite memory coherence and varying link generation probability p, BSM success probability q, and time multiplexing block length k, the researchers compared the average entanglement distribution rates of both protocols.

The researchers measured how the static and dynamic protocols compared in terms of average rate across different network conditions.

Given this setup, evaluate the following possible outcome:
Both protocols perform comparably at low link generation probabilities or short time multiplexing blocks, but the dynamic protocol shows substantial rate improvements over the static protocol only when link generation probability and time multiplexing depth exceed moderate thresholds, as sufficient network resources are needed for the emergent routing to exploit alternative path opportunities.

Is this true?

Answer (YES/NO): NO